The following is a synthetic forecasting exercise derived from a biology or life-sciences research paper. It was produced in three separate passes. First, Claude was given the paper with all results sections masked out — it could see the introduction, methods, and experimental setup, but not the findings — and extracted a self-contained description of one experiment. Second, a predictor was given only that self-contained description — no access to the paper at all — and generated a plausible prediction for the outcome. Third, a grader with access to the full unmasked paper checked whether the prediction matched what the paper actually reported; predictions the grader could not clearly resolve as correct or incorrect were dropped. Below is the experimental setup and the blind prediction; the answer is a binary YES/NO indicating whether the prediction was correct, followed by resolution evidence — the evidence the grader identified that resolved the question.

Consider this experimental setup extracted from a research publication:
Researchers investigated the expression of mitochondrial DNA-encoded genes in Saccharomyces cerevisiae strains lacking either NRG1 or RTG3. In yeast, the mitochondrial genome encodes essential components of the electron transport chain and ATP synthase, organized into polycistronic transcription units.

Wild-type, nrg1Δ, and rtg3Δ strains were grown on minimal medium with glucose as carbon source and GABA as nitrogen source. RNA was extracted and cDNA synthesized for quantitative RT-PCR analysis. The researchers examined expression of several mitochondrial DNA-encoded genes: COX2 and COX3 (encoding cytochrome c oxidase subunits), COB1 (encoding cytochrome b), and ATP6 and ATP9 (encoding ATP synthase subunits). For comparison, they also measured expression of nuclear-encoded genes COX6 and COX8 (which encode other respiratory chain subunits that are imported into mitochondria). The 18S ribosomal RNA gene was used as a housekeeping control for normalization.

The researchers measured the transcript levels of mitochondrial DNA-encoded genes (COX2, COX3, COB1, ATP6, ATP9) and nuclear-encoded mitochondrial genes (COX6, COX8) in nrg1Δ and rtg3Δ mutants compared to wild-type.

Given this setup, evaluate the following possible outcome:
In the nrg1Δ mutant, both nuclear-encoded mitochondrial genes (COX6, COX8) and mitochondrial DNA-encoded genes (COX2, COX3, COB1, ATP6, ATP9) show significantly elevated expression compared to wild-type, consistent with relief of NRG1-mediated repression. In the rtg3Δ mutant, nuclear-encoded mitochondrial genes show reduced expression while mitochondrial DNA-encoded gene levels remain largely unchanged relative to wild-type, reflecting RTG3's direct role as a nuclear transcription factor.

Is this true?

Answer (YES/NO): NO